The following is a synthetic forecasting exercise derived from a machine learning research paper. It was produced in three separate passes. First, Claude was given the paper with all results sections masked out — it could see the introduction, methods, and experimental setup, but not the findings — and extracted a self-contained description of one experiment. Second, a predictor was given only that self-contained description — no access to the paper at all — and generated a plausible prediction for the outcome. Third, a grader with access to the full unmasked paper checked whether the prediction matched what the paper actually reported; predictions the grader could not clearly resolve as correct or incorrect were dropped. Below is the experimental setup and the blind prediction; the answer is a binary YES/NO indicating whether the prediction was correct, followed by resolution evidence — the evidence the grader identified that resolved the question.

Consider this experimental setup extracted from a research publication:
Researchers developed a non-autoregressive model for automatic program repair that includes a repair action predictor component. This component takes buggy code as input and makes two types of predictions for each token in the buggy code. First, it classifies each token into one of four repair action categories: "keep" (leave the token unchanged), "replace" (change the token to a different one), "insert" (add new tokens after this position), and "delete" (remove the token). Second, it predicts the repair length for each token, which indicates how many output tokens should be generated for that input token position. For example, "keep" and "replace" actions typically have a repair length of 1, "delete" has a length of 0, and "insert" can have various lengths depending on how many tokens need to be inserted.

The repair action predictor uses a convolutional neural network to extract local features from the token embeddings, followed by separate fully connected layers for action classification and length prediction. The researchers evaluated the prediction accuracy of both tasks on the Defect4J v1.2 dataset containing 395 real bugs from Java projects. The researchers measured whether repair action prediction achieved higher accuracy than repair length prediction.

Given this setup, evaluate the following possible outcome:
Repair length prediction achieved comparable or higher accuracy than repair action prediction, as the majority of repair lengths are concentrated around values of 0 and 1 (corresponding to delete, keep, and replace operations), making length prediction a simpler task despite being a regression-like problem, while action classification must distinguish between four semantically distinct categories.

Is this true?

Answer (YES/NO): NO